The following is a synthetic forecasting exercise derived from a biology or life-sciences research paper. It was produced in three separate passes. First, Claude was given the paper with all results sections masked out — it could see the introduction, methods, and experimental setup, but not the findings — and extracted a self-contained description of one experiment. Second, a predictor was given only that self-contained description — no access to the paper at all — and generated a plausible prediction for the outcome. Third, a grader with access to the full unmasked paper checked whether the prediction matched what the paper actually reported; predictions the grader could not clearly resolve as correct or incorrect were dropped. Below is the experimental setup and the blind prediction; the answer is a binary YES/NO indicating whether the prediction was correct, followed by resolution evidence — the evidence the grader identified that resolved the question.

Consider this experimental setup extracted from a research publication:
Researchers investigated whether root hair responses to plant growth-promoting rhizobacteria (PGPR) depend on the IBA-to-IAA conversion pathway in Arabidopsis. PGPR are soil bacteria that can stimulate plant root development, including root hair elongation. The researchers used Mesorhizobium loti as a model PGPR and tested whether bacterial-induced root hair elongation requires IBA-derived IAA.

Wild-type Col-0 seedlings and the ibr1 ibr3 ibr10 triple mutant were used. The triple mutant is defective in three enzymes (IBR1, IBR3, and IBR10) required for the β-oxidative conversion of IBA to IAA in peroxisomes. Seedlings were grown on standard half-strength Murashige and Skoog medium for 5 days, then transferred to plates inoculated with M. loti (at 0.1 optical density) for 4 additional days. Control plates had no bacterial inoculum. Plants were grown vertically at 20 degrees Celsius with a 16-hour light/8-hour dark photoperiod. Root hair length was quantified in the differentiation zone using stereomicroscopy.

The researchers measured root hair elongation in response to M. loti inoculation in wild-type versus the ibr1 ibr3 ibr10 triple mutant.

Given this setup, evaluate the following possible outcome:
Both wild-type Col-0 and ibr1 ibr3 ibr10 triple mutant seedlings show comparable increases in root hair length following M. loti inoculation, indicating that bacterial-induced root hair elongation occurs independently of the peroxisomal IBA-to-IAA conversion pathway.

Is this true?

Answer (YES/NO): YES